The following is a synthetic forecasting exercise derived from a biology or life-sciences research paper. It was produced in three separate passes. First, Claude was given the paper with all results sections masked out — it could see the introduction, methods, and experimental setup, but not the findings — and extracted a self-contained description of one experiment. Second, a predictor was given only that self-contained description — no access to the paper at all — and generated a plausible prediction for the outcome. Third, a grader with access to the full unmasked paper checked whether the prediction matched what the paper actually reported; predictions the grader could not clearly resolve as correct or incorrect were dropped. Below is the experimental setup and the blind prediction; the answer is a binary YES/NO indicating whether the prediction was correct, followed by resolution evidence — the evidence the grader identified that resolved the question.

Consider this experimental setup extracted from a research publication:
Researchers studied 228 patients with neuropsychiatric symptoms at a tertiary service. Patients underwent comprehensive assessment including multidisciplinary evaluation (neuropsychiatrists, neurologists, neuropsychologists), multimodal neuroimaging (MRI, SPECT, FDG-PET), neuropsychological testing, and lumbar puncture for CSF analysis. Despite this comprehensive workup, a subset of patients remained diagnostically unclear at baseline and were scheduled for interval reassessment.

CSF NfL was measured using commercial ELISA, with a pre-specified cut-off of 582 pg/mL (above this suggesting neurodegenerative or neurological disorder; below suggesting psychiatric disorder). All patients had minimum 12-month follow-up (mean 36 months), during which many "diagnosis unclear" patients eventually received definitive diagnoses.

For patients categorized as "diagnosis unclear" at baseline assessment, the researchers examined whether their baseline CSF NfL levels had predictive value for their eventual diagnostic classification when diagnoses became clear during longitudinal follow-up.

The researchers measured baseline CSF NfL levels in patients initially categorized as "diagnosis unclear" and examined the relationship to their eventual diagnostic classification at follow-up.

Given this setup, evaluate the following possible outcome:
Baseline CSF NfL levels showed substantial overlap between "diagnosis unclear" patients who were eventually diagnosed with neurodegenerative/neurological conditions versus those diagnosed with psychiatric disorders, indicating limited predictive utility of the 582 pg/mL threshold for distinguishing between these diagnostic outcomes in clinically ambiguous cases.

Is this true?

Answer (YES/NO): NO